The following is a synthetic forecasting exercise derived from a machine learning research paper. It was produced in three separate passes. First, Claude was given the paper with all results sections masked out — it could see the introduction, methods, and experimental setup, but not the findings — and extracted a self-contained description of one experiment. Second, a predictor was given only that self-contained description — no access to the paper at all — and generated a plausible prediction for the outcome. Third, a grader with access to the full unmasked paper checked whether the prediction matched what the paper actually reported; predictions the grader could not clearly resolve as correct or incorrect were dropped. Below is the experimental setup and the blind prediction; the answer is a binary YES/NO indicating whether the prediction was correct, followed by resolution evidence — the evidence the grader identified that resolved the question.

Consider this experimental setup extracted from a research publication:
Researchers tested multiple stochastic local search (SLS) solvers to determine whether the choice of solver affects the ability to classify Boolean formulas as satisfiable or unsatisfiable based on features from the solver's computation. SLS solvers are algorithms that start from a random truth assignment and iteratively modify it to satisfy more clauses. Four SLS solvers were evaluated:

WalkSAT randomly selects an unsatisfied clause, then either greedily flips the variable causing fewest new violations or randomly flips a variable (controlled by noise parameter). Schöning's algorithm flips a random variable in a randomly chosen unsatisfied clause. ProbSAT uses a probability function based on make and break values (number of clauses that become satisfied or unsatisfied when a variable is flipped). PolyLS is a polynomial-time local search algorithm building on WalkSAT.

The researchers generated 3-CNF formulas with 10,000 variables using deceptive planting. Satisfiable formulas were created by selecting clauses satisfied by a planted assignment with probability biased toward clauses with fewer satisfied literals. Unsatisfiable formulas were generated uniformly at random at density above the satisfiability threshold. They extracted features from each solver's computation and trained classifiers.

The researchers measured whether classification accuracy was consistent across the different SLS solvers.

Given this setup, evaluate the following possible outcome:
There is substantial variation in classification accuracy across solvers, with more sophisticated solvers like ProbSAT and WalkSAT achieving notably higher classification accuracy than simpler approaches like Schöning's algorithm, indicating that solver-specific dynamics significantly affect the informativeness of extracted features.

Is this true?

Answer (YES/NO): NO